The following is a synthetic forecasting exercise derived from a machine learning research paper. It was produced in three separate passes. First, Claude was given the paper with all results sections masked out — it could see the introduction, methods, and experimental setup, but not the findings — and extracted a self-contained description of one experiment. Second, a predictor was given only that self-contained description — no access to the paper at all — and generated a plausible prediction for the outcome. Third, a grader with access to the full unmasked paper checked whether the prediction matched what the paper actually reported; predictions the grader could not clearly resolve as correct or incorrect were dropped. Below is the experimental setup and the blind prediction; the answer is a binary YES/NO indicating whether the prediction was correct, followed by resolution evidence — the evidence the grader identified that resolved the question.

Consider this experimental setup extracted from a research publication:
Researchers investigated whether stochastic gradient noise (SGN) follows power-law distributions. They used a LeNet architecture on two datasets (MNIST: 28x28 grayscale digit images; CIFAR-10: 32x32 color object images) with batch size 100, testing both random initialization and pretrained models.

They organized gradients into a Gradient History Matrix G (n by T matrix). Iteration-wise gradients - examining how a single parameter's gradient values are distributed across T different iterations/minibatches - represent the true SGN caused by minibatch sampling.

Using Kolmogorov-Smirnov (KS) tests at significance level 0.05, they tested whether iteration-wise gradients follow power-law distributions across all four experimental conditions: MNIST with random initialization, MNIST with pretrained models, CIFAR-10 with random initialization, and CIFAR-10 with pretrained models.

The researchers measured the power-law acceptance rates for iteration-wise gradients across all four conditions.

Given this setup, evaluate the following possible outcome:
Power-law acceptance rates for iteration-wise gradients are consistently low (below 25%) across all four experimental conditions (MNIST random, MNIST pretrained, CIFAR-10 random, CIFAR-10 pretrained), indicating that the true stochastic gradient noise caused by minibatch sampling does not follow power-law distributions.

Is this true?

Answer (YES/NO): YES